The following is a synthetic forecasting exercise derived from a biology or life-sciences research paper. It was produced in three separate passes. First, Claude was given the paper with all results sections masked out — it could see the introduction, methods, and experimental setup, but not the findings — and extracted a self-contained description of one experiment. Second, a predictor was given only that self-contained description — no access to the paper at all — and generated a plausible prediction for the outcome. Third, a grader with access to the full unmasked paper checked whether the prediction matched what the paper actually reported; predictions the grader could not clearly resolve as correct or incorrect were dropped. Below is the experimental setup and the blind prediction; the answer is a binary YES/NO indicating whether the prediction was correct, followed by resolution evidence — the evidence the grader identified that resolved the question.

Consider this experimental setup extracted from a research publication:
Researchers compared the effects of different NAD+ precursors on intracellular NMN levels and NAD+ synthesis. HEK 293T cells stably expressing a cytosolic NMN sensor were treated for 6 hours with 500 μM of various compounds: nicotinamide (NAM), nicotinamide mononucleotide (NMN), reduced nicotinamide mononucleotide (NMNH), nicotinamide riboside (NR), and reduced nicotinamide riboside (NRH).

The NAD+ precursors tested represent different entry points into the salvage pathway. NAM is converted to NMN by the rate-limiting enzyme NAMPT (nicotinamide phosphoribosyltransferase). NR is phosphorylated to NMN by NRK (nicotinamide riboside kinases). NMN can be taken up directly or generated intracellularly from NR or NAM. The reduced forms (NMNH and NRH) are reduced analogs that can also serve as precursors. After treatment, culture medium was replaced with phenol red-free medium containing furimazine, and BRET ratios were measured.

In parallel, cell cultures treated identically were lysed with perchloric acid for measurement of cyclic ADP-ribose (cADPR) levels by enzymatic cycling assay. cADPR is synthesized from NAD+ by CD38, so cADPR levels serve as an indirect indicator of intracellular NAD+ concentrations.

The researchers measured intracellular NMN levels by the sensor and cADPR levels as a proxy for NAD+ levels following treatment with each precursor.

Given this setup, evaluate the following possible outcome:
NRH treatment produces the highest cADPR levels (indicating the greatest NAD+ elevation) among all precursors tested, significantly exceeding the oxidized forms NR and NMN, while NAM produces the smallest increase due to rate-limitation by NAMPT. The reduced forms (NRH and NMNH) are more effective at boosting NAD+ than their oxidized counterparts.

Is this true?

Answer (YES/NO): NO